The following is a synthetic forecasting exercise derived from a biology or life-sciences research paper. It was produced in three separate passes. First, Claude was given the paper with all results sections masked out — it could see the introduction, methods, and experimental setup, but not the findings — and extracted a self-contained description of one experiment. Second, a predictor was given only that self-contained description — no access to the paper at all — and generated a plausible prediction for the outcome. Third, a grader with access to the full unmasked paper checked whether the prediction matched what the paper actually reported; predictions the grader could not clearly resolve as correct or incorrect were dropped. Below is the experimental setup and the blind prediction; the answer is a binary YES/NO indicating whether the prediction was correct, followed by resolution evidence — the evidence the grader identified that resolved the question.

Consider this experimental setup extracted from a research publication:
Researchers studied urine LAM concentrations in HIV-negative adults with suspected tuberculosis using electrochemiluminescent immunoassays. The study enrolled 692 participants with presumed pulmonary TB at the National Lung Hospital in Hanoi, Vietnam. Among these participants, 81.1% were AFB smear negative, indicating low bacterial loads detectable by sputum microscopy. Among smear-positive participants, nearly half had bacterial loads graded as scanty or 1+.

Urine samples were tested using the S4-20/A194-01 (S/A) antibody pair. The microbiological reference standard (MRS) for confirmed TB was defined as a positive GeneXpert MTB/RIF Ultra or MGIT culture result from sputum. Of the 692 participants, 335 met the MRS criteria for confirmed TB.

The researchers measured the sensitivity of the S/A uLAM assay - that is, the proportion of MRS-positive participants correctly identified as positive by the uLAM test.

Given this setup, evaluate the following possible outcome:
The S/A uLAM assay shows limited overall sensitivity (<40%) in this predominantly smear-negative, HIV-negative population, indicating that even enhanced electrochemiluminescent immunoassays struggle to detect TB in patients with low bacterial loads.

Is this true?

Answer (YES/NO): YES